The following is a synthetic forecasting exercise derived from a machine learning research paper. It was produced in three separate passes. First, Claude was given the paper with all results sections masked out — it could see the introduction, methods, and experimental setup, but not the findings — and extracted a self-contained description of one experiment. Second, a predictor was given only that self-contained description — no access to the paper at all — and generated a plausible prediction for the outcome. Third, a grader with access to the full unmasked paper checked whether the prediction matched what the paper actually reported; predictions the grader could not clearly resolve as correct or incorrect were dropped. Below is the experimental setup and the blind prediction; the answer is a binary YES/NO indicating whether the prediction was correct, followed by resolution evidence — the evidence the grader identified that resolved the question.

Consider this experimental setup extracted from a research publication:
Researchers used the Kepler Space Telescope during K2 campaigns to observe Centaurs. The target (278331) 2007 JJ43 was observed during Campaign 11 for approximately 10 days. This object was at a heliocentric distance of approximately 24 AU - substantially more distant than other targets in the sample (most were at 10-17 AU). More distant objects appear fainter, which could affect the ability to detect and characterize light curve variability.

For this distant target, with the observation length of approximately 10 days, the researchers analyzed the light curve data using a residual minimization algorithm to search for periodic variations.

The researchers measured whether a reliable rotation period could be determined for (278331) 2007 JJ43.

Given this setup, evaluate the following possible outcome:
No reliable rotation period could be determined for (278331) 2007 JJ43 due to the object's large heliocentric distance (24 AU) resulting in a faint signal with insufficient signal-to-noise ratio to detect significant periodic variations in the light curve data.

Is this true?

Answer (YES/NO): YES